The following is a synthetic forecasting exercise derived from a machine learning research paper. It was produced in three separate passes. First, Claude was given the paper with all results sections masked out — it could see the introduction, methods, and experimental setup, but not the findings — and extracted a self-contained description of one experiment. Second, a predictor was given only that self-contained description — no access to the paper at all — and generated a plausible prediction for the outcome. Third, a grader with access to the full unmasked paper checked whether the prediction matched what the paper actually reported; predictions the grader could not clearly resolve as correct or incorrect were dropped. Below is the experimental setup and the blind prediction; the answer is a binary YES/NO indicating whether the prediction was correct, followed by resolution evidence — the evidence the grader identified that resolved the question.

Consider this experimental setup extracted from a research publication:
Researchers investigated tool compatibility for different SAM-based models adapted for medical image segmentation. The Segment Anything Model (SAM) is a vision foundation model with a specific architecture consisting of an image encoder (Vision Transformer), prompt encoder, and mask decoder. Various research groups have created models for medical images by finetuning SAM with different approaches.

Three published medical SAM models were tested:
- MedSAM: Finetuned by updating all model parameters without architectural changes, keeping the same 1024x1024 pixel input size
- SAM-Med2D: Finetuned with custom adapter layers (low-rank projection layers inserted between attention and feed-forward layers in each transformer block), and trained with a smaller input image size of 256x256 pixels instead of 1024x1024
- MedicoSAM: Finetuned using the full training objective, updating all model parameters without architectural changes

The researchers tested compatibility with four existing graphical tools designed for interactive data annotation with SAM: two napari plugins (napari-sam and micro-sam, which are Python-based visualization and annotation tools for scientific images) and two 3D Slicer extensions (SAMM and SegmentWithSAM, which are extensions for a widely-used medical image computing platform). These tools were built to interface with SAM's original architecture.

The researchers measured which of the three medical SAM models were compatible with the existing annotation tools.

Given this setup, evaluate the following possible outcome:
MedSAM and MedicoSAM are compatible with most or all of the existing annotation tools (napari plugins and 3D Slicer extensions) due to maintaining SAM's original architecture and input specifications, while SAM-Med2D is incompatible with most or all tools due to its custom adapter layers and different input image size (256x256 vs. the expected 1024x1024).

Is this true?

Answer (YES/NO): YES